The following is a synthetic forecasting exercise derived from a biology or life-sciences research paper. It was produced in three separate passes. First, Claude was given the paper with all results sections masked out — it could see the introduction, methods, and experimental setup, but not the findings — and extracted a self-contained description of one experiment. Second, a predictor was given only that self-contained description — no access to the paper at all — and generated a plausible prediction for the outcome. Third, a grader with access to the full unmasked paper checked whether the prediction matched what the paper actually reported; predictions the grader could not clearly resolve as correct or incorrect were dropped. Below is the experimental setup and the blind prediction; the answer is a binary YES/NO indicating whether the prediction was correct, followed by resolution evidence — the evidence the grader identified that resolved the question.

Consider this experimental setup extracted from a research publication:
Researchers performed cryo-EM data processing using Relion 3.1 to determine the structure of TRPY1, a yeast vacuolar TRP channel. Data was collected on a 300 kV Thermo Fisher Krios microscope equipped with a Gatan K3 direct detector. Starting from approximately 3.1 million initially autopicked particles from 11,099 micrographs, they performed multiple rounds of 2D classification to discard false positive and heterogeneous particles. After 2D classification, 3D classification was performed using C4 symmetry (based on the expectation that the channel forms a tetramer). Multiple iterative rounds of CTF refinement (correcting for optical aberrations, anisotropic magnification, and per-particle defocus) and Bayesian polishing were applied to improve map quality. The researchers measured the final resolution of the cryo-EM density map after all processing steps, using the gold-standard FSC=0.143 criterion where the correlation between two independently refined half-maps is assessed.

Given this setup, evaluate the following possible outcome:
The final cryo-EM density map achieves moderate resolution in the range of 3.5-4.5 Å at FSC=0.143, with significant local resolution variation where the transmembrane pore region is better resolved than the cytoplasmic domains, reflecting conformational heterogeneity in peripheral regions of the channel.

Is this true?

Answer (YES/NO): NO